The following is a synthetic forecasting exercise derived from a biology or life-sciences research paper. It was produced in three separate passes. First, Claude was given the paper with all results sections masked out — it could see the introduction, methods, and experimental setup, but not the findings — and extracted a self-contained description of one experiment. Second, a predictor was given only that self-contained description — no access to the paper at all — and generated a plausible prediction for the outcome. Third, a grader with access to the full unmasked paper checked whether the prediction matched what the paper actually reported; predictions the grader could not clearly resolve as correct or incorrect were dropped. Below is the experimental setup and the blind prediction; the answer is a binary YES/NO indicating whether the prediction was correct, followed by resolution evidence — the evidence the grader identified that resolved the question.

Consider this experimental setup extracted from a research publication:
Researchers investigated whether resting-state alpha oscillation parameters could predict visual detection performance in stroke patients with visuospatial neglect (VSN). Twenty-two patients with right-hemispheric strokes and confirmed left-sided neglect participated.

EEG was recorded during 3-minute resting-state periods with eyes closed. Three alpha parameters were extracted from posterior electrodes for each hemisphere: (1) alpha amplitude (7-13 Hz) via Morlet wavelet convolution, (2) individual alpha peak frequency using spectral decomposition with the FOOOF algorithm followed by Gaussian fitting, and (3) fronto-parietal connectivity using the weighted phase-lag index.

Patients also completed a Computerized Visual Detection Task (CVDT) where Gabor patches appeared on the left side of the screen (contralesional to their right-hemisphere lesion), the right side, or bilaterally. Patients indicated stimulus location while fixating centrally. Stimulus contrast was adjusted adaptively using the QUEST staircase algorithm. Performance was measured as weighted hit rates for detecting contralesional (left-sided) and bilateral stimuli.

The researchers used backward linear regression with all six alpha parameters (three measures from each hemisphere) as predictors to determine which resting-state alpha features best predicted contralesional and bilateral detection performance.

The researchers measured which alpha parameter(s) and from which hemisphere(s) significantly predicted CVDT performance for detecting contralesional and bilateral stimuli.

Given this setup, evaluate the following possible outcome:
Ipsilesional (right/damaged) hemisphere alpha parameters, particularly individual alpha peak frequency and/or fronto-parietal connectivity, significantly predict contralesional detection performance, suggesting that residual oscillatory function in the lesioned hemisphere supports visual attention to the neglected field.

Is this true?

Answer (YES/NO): NO